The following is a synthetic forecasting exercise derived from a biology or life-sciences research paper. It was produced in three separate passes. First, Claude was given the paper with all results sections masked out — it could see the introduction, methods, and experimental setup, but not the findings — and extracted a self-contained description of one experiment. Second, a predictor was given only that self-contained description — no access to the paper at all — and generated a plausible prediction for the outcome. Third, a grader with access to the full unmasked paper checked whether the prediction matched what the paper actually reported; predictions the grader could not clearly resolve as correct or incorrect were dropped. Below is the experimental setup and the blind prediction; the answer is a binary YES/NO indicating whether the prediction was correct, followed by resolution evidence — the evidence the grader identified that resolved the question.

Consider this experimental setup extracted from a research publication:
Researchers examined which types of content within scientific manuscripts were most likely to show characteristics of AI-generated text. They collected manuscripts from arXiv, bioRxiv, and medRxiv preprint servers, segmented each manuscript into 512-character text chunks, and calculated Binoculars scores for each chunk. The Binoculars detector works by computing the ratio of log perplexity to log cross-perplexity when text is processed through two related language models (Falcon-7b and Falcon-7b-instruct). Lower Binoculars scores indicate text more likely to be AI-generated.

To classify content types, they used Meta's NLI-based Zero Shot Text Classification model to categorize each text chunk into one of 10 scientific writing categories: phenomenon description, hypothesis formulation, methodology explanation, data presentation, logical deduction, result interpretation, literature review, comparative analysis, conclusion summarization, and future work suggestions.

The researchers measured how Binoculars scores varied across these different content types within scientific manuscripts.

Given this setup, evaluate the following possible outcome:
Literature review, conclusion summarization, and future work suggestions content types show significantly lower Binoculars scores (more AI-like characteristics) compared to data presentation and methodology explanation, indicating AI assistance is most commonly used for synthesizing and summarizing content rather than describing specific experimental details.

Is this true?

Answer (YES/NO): NO